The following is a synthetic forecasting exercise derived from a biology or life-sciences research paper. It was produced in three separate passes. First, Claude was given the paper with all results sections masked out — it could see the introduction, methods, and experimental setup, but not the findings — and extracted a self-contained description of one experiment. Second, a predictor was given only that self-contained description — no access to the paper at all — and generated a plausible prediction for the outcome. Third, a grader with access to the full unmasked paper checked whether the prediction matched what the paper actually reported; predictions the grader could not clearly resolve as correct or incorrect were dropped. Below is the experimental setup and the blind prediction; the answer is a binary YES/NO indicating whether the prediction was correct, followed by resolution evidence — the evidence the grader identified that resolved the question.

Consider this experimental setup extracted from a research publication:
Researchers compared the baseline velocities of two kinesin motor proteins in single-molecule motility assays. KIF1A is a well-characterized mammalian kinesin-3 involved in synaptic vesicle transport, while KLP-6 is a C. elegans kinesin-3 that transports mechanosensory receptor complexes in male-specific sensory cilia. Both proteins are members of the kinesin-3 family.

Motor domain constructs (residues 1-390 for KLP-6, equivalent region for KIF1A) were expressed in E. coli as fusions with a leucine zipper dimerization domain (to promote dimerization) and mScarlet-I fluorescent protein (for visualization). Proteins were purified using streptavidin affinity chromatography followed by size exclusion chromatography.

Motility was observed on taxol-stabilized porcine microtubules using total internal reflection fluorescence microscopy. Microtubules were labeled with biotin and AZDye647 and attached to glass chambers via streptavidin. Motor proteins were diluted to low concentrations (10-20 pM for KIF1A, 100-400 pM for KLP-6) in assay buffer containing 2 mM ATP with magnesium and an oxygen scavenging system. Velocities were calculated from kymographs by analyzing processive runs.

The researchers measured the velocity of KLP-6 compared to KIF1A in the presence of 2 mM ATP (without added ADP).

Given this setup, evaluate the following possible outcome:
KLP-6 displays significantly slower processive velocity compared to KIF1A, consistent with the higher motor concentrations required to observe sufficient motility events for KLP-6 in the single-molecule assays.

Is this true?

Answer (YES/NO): YES